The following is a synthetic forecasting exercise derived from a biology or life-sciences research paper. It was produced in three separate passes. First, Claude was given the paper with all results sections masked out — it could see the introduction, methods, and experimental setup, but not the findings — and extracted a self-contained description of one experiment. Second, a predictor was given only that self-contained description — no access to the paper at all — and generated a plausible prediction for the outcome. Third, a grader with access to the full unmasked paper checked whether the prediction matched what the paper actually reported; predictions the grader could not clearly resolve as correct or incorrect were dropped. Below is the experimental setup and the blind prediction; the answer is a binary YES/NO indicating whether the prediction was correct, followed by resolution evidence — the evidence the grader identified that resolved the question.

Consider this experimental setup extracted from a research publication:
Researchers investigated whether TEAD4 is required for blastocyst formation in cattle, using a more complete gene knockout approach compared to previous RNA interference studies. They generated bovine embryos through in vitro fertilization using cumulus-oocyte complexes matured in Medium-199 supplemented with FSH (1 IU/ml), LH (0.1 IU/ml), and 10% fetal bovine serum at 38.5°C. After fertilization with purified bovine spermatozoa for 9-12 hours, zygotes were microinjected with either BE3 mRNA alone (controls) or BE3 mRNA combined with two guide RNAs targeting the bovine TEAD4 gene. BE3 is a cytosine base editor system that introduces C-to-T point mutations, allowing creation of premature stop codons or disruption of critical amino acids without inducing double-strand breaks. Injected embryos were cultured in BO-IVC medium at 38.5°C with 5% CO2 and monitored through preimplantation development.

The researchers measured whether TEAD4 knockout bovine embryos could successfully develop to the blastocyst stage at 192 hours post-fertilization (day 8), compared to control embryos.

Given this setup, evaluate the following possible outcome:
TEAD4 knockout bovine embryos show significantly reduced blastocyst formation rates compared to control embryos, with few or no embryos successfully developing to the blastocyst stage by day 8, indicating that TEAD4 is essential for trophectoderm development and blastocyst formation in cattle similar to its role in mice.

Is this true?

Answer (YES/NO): NO